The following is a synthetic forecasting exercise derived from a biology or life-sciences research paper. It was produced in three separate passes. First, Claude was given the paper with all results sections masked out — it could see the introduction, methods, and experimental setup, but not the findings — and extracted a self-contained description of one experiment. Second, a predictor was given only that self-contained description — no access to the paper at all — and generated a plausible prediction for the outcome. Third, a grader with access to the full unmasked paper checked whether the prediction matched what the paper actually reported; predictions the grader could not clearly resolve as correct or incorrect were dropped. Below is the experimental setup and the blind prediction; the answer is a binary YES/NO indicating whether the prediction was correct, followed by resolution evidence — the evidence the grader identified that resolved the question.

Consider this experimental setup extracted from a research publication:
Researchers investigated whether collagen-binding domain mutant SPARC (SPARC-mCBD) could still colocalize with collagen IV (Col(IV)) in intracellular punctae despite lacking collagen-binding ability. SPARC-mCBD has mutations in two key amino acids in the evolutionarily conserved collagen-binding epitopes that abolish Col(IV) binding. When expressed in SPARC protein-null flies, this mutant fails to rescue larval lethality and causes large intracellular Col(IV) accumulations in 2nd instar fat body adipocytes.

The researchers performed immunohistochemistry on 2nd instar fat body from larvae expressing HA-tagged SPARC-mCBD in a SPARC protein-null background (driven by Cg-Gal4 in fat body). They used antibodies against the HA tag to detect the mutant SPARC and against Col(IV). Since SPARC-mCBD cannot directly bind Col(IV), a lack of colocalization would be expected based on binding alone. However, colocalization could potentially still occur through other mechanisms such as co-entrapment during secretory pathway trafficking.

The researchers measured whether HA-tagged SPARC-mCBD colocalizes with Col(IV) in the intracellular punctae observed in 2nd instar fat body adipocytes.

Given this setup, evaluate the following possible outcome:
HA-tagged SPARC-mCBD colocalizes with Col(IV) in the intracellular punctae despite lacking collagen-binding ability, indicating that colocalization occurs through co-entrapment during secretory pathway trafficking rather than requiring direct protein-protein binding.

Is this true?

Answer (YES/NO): YES